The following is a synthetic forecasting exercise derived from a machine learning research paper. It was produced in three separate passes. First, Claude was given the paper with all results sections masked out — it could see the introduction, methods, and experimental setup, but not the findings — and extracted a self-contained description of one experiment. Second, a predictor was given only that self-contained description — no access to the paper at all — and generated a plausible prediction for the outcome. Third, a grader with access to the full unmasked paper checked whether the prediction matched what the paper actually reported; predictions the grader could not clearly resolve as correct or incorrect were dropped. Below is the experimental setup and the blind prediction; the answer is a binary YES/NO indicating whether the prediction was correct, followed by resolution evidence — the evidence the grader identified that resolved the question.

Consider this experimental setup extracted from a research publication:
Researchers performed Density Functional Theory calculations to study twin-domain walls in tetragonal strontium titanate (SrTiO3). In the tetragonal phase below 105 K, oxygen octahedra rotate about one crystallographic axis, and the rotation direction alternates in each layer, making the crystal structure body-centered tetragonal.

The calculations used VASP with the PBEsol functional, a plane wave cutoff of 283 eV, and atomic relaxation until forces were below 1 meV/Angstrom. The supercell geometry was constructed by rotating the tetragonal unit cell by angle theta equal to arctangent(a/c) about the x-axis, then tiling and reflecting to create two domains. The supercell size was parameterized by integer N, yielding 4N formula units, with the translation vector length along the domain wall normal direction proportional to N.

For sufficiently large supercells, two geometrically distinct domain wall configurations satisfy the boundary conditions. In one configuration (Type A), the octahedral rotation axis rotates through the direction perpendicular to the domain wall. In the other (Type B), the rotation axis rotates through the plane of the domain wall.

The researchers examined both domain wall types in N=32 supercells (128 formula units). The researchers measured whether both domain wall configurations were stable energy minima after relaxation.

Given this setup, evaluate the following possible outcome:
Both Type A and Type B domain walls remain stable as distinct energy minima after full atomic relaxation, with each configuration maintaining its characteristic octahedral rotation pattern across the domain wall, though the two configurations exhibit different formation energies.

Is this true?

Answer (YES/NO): YES